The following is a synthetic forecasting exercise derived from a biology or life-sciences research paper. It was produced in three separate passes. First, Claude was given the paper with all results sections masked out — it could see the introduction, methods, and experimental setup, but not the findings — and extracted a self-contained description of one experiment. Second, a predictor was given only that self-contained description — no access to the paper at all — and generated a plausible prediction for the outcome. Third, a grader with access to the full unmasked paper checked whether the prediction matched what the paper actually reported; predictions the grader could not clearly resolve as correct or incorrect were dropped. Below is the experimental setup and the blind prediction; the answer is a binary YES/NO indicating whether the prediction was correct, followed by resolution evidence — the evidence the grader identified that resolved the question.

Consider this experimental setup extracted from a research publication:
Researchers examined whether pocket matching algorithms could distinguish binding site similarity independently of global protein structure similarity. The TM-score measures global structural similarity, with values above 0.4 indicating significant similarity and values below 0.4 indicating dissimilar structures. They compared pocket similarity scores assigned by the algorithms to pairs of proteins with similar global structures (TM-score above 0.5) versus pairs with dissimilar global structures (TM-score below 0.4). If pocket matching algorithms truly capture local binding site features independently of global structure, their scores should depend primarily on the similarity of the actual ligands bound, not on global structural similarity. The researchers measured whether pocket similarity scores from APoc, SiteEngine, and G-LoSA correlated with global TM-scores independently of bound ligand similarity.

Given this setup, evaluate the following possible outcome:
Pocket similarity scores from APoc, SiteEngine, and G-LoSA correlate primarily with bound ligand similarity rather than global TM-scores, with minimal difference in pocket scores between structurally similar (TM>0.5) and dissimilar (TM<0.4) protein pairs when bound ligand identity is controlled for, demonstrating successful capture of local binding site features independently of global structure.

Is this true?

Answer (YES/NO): NO